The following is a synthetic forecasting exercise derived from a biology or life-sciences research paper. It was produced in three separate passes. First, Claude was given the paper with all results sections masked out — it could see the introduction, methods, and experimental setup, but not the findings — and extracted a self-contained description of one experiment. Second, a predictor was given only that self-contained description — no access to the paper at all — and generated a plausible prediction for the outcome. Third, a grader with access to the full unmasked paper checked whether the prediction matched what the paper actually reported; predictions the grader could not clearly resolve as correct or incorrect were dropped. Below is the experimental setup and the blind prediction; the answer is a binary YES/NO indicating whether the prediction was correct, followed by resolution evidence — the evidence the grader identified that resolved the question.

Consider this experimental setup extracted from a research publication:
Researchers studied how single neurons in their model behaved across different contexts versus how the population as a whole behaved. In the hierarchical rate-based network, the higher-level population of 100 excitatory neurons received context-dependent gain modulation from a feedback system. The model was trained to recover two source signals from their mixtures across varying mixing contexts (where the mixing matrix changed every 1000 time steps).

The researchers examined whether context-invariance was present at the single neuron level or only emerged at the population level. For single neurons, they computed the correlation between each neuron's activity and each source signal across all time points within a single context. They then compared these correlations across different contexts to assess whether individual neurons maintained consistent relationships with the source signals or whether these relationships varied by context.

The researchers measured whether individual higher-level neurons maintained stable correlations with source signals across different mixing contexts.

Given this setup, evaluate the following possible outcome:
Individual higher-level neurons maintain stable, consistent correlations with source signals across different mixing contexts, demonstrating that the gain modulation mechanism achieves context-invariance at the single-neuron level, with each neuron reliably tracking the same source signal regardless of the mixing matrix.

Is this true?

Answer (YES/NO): NO